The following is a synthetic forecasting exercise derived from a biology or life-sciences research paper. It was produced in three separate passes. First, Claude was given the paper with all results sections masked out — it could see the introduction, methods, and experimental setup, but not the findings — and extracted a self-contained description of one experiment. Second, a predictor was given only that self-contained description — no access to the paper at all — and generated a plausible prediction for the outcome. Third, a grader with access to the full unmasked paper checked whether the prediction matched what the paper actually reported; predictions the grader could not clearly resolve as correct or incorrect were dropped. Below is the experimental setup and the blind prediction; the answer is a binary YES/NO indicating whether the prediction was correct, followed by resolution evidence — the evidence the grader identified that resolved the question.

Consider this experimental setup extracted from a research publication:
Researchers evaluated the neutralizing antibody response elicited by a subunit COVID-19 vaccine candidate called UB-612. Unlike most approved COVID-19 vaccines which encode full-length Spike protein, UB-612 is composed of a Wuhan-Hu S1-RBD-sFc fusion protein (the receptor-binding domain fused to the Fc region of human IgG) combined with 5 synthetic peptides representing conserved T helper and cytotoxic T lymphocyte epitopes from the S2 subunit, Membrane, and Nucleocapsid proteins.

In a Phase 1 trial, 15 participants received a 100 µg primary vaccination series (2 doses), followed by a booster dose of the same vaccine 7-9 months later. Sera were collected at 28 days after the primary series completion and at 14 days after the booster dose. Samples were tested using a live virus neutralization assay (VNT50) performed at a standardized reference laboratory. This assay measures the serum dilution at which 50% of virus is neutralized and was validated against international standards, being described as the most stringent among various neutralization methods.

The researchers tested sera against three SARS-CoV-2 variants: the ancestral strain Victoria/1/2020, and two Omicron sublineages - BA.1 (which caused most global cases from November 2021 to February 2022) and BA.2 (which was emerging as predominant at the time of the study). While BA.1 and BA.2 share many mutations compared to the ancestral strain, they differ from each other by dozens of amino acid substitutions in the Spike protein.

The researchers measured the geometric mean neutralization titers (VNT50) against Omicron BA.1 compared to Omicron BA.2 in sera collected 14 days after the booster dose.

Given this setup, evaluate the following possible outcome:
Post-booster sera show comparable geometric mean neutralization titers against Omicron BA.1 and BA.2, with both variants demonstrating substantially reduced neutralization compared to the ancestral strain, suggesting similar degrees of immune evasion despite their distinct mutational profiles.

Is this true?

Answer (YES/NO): NO